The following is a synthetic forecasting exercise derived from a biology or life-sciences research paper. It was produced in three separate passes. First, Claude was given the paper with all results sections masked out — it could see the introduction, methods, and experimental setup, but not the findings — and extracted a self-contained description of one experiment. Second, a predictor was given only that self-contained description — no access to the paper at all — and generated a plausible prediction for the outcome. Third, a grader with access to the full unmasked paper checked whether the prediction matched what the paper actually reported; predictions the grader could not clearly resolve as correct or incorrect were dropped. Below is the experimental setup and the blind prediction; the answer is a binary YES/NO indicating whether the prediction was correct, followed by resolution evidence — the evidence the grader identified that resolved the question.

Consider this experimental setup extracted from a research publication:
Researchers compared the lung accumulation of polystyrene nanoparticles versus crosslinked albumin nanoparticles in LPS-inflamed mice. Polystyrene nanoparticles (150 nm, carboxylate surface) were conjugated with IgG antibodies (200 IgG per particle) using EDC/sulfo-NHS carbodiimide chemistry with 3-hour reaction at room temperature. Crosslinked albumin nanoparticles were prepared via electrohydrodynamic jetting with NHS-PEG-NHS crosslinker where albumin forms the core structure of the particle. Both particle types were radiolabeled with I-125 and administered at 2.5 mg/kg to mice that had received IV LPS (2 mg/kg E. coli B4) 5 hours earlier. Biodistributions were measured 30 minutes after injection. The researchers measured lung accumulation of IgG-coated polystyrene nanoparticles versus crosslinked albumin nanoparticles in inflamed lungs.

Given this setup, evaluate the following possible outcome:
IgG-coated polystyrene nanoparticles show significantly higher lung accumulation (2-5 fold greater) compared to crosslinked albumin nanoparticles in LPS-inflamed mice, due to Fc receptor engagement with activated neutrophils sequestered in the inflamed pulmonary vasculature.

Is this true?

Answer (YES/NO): NO